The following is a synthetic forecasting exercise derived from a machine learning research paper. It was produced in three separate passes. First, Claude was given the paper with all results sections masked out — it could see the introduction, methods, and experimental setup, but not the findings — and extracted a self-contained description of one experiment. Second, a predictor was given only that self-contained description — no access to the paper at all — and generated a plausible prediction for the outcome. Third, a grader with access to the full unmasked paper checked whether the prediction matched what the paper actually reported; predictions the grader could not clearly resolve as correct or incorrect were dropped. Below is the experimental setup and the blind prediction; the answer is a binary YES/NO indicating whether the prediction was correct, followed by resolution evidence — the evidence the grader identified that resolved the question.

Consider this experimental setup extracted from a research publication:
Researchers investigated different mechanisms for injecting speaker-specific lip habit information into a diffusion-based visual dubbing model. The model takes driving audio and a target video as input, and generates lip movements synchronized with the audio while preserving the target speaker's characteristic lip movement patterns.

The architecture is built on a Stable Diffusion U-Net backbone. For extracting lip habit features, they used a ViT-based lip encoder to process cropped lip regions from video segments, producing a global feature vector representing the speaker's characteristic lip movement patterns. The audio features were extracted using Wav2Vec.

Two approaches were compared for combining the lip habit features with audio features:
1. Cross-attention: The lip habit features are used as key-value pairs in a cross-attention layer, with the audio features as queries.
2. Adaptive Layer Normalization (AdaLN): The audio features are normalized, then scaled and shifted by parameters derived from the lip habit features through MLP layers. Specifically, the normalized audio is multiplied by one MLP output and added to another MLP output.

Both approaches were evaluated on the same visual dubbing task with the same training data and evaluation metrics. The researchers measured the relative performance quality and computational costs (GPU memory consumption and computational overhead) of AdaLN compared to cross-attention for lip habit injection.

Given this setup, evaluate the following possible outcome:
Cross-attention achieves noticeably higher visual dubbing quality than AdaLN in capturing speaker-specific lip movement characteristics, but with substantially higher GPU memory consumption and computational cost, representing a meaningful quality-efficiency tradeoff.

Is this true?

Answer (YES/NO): NO